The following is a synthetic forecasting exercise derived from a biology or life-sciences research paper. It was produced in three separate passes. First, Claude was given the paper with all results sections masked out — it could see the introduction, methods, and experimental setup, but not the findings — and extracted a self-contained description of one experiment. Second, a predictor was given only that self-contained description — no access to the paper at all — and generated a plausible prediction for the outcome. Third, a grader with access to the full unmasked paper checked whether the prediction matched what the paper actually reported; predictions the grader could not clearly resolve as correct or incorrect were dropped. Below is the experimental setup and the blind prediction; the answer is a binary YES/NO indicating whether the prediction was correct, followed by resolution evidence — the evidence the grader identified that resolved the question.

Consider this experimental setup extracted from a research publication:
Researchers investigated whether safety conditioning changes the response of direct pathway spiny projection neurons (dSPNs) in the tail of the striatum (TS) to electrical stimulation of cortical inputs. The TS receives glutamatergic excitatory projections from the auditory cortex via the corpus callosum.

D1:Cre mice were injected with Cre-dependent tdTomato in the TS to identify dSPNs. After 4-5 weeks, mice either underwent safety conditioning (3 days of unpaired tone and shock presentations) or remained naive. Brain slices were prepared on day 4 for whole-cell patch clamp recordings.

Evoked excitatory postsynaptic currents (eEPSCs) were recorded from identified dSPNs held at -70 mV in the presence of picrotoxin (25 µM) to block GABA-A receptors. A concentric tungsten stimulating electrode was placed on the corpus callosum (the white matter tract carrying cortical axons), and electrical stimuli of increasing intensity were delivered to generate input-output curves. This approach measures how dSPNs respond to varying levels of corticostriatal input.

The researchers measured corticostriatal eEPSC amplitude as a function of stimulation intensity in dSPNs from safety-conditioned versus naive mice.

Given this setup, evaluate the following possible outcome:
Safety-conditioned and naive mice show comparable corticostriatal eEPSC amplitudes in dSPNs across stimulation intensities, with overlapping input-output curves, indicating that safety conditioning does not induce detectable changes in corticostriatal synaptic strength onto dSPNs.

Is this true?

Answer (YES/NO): NO